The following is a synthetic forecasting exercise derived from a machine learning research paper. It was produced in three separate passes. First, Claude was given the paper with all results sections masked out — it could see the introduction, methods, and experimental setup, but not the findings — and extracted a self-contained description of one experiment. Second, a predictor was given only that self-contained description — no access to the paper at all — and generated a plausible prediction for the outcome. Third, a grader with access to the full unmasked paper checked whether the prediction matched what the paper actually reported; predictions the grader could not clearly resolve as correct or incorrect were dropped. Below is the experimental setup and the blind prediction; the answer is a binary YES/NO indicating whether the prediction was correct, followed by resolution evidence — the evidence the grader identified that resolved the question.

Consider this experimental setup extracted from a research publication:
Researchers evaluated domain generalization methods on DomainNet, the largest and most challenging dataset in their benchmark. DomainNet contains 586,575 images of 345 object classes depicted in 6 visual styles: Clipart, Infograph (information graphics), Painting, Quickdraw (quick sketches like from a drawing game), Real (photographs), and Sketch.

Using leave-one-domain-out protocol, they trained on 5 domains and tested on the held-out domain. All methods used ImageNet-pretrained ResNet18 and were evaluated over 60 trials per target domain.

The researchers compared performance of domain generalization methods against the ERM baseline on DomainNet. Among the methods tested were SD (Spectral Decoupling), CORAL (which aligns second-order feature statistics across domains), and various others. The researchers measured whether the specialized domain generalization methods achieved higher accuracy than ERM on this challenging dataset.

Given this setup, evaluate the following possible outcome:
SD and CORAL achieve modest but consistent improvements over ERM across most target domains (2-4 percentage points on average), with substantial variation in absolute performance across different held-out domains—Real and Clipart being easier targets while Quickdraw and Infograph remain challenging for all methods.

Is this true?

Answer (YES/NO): NO